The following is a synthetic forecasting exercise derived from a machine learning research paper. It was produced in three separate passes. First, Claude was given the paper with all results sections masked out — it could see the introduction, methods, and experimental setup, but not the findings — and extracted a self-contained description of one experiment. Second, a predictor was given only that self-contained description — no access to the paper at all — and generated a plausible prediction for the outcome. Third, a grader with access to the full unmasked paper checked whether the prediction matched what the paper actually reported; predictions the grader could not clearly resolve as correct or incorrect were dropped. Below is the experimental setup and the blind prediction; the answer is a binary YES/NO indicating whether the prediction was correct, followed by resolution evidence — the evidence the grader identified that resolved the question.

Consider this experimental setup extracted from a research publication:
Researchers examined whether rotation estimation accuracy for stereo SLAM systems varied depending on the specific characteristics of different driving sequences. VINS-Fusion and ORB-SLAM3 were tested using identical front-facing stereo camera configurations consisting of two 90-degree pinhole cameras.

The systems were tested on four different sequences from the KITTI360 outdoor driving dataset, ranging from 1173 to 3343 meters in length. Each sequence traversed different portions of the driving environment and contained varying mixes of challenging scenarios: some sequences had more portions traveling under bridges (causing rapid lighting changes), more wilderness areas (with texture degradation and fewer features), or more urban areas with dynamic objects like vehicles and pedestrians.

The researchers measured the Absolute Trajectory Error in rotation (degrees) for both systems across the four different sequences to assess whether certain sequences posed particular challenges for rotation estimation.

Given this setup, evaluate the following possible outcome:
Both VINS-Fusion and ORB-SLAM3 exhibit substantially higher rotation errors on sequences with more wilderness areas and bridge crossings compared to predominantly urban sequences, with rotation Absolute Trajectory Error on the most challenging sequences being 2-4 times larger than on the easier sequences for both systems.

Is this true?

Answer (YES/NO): NO